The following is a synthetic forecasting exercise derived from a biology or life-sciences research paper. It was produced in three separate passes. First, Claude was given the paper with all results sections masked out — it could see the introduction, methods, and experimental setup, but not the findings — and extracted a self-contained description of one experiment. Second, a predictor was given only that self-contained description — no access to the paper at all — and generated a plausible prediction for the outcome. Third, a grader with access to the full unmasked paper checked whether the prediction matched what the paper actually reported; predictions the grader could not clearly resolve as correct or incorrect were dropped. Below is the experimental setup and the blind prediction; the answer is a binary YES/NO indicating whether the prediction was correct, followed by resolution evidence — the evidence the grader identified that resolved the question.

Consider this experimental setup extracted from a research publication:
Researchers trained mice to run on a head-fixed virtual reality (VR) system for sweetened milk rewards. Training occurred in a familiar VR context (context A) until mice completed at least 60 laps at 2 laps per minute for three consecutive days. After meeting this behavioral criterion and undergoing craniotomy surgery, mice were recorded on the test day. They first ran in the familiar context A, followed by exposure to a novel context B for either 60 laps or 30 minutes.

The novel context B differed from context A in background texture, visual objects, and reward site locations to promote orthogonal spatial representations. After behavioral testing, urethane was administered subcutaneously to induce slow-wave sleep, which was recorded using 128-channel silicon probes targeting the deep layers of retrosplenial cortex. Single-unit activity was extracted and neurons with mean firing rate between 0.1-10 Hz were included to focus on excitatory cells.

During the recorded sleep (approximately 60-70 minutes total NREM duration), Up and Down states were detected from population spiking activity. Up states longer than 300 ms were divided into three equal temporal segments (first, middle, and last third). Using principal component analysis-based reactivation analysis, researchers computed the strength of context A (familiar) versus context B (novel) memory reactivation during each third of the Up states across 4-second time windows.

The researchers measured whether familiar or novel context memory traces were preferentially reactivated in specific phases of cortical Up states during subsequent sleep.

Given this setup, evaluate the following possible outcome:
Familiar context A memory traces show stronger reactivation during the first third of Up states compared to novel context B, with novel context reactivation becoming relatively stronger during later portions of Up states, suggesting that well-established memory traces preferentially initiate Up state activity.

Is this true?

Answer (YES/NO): NO